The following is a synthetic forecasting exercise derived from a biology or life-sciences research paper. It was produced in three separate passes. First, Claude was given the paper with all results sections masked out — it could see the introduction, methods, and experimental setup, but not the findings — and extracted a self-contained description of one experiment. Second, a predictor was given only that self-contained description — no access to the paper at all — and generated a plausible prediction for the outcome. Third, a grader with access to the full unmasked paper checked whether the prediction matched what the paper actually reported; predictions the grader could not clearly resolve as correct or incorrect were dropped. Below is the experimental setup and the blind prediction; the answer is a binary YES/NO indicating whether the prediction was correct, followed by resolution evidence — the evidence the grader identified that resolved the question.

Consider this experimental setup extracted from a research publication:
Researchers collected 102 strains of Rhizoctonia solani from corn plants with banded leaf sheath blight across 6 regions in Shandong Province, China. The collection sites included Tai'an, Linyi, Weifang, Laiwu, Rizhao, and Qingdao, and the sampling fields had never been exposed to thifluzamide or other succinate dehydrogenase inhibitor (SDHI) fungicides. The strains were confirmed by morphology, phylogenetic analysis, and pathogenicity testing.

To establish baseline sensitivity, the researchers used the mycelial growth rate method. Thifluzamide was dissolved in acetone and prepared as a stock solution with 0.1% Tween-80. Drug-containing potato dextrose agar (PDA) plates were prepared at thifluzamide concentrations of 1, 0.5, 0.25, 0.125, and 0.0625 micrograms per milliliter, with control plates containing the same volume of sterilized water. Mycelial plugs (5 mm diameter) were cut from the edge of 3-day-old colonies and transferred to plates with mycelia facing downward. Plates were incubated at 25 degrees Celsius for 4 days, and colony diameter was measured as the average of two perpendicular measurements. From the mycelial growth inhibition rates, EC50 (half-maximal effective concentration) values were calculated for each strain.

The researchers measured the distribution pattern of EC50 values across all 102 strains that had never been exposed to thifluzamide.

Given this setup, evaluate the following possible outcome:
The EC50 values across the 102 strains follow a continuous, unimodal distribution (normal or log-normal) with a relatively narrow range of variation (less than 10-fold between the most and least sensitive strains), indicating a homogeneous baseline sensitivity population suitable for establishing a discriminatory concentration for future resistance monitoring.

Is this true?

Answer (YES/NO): NO